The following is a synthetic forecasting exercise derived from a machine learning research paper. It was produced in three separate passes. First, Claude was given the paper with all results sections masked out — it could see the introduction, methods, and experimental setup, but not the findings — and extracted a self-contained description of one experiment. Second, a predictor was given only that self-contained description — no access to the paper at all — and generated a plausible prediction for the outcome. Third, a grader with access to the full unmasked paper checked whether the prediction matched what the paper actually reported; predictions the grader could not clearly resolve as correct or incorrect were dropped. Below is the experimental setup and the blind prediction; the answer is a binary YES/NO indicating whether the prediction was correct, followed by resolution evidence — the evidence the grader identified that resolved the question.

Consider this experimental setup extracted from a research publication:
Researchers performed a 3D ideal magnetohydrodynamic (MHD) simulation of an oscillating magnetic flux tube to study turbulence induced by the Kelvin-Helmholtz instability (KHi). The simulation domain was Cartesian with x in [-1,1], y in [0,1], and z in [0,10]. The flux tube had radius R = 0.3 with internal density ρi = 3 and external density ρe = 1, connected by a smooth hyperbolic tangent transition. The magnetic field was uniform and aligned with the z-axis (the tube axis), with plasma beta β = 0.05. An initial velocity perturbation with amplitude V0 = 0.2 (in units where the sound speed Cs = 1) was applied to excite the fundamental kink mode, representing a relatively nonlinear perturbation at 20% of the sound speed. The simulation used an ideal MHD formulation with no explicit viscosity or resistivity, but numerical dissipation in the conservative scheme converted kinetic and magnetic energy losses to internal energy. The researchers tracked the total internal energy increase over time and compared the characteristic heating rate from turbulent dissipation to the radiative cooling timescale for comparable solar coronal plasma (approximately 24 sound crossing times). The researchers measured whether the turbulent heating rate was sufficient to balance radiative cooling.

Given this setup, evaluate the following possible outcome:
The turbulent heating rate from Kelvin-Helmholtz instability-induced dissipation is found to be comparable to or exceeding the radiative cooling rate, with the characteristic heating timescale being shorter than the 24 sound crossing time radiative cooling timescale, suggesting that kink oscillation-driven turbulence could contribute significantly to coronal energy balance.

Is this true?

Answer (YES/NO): NO